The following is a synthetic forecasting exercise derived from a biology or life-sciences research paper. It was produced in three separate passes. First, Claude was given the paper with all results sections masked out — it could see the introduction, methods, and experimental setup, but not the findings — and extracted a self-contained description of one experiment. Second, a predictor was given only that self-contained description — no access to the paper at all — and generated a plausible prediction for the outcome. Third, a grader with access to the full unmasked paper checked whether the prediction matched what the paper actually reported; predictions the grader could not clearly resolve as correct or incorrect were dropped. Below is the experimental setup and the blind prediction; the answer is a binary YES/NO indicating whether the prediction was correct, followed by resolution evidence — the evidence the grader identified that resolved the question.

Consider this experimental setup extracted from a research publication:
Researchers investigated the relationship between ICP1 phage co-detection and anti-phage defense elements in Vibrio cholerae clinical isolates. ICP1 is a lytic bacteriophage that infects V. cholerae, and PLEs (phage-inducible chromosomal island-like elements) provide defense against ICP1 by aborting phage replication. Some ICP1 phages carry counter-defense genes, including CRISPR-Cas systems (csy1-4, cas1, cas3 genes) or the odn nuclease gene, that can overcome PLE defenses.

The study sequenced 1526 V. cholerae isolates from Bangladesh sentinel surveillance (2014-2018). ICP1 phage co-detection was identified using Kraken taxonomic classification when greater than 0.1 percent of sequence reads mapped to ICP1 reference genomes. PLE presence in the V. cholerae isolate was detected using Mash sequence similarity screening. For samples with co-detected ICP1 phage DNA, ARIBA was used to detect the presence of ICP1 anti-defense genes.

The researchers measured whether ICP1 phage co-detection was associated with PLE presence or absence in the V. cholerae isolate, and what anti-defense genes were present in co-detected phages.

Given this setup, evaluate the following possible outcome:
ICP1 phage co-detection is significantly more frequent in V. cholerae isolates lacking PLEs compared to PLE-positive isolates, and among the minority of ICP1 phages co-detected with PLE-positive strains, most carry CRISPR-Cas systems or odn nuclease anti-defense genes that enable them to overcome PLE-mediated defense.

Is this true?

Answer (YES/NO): NO